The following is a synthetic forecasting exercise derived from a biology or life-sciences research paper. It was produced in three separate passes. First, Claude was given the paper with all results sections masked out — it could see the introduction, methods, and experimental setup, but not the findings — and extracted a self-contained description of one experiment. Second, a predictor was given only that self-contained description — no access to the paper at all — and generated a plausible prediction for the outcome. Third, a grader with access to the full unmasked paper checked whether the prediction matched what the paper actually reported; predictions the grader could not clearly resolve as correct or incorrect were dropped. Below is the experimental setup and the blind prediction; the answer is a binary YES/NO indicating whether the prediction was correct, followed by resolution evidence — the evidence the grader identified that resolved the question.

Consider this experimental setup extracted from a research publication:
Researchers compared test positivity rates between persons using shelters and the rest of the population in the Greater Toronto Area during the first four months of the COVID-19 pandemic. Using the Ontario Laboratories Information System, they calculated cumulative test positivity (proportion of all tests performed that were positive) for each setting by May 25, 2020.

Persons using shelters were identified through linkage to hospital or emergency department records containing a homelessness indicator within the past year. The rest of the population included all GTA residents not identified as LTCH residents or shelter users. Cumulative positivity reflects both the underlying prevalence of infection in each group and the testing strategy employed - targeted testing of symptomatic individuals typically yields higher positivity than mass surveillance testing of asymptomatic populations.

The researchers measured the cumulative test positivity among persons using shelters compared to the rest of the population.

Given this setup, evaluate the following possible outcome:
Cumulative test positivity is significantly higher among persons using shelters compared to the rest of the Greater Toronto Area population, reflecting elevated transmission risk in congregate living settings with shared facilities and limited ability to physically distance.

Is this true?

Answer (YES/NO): NO